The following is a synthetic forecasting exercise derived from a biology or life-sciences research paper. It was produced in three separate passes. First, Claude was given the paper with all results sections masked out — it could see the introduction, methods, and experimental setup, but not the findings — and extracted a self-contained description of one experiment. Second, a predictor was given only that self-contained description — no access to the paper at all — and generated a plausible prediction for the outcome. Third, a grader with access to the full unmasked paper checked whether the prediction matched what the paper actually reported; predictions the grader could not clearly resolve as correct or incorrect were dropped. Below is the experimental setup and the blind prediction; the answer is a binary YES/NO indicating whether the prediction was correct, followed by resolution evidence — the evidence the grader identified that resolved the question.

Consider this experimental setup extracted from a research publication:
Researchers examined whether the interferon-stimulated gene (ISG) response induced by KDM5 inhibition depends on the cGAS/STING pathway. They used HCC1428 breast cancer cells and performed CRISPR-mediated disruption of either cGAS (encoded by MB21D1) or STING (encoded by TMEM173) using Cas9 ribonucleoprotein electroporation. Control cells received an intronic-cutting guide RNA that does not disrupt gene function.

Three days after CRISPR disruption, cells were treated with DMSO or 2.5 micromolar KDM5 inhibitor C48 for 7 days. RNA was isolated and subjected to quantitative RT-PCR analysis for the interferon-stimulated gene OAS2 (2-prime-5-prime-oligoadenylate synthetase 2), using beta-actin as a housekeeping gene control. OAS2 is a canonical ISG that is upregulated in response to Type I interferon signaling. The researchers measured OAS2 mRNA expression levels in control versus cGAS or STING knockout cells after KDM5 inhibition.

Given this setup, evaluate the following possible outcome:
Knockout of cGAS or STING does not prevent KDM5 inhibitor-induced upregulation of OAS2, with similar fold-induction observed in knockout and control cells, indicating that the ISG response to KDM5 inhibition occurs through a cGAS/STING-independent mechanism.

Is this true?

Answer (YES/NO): NO